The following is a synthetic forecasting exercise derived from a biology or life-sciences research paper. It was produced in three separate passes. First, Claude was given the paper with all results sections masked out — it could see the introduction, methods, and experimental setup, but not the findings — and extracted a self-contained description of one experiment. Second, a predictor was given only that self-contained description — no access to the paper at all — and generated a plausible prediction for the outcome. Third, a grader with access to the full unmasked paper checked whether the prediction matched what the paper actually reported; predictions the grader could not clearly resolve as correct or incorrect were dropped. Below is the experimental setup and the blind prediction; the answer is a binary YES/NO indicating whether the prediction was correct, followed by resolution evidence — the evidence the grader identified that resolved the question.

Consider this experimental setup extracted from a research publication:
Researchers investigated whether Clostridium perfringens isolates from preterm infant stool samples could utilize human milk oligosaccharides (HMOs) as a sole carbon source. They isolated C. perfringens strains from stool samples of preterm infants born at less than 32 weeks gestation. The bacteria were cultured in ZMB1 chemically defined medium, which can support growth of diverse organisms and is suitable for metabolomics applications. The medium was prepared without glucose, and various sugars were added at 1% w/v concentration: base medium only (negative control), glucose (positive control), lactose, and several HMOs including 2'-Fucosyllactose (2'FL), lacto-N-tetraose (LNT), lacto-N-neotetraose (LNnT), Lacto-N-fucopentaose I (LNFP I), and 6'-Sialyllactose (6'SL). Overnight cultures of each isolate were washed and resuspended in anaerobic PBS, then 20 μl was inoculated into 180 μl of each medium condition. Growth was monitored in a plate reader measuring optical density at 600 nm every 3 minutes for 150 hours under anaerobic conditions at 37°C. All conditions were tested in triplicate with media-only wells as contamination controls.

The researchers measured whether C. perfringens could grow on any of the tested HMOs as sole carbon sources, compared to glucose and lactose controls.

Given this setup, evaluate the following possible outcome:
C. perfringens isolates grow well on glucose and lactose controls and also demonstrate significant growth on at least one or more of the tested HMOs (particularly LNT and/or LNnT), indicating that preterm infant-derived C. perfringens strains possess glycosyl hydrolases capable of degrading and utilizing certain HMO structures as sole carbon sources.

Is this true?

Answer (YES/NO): NO